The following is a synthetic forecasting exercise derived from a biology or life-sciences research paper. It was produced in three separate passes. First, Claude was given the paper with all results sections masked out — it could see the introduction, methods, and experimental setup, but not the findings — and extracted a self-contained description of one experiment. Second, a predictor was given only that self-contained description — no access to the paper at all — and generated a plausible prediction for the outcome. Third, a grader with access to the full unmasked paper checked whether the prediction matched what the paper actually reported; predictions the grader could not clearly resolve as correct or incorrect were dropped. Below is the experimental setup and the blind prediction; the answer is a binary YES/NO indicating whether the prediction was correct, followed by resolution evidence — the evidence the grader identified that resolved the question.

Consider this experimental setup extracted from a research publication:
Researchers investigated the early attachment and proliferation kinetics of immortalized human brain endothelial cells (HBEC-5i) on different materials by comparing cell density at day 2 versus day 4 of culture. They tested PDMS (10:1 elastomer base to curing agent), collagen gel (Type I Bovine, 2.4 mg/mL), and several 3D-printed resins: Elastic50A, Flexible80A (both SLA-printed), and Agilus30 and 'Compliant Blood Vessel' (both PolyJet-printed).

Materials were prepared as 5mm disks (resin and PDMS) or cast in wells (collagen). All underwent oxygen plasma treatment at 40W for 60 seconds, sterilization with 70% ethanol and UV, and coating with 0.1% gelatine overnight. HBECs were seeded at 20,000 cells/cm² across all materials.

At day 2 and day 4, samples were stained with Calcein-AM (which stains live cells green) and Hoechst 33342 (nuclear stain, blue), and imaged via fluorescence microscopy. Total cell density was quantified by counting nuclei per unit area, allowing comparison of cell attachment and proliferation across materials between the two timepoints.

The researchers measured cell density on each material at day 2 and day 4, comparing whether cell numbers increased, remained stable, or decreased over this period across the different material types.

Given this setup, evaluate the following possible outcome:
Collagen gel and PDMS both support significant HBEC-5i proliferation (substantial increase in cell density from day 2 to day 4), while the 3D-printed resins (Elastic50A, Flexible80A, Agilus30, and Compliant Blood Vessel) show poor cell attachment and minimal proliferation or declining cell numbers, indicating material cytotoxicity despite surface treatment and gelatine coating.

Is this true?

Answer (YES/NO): NO